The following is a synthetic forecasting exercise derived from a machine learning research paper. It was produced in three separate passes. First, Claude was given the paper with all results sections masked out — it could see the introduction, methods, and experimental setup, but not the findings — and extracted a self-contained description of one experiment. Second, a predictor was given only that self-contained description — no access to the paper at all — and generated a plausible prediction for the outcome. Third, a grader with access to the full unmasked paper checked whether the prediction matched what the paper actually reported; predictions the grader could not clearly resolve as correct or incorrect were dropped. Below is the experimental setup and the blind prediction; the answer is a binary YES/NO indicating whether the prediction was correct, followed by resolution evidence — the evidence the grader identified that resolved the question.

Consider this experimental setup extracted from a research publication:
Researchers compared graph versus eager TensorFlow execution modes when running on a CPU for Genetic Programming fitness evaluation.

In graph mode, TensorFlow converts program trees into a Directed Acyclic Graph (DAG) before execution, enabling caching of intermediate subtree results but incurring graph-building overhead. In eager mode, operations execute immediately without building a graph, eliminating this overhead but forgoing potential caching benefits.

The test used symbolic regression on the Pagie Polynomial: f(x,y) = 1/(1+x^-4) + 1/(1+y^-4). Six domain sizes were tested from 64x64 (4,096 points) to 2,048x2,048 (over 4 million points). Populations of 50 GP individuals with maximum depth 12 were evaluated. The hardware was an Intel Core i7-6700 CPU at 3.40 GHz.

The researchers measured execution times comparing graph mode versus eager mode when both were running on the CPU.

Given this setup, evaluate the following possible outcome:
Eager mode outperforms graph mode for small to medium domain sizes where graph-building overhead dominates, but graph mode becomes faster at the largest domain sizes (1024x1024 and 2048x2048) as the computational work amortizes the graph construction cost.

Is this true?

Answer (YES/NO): NO